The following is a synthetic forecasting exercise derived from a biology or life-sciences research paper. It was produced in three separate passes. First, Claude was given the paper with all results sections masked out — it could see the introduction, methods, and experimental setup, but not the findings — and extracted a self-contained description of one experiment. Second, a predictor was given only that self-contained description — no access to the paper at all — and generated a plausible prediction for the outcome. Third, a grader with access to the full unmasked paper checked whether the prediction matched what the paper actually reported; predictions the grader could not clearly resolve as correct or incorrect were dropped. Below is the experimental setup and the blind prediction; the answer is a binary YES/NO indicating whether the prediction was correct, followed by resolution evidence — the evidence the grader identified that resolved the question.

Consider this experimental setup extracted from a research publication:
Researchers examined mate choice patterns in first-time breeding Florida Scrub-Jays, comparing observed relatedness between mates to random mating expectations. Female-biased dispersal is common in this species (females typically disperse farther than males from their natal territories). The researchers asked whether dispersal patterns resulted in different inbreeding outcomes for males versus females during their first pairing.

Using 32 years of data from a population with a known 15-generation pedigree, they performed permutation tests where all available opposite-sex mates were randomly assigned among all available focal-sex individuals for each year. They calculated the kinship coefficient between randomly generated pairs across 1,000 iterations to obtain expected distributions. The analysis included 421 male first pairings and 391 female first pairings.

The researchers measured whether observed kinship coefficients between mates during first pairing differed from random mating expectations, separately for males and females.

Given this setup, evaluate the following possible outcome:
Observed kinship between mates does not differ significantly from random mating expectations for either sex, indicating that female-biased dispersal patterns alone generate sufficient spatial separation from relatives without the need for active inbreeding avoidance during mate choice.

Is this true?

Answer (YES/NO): YES